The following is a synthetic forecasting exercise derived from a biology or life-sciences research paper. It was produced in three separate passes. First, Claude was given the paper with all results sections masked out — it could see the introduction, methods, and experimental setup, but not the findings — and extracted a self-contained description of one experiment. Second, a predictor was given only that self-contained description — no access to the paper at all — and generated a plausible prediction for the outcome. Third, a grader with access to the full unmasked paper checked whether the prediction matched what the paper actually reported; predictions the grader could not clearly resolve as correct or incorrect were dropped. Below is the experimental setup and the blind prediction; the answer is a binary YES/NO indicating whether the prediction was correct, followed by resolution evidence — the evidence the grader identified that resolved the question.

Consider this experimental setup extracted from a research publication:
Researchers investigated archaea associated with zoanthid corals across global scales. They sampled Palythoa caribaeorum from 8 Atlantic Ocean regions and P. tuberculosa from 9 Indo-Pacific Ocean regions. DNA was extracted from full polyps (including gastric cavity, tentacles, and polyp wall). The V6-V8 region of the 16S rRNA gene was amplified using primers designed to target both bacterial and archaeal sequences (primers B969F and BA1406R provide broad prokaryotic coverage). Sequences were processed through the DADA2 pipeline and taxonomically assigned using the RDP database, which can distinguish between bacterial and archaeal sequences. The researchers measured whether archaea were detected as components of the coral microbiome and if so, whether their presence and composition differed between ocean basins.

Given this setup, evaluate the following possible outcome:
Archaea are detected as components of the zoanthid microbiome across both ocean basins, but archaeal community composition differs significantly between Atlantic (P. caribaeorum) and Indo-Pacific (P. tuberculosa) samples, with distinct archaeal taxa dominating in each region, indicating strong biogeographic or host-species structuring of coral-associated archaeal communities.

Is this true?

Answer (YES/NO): NO